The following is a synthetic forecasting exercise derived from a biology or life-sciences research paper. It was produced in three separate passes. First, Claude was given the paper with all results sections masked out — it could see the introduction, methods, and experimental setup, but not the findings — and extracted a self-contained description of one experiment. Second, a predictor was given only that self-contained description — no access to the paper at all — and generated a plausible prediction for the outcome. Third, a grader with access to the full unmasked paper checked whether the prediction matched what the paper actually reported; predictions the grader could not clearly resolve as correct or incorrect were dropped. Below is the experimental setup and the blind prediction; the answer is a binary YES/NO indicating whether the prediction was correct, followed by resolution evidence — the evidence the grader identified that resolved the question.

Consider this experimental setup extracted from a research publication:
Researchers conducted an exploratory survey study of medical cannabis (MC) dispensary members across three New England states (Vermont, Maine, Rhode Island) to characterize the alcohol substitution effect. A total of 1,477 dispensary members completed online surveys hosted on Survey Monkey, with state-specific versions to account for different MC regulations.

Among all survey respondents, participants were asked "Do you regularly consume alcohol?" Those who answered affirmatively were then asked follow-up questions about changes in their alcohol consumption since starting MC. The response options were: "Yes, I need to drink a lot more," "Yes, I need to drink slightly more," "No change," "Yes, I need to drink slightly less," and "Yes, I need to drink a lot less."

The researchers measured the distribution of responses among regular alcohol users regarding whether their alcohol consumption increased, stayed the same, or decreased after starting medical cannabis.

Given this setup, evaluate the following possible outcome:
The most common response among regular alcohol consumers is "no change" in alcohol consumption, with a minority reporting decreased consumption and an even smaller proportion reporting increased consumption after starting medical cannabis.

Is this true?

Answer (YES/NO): YES